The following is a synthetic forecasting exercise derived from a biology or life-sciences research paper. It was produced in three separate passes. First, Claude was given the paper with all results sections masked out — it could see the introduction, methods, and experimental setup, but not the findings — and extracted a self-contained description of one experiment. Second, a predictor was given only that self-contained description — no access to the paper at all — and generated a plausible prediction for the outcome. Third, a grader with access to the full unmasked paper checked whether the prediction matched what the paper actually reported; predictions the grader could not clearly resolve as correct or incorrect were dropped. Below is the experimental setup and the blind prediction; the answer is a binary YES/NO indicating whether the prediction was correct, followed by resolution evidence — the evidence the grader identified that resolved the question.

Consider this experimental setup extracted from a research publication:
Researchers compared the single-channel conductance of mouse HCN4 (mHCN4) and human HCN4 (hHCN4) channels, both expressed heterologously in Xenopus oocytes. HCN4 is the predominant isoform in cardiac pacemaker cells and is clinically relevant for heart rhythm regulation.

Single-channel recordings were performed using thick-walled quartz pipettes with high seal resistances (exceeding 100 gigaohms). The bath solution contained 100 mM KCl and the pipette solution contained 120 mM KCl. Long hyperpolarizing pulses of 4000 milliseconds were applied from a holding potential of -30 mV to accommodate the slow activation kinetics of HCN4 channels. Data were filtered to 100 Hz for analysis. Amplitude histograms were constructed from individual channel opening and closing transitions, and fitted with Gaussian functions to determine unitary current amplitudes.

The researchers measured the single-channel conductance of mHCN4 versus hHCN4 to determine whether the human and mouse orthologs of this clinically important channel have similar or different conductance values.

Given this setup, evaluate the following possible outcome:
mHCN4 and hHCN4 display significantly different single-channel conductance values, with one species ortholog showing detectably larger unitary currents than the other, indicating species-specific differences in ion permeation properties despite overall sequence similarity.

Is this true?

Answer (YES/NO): NO